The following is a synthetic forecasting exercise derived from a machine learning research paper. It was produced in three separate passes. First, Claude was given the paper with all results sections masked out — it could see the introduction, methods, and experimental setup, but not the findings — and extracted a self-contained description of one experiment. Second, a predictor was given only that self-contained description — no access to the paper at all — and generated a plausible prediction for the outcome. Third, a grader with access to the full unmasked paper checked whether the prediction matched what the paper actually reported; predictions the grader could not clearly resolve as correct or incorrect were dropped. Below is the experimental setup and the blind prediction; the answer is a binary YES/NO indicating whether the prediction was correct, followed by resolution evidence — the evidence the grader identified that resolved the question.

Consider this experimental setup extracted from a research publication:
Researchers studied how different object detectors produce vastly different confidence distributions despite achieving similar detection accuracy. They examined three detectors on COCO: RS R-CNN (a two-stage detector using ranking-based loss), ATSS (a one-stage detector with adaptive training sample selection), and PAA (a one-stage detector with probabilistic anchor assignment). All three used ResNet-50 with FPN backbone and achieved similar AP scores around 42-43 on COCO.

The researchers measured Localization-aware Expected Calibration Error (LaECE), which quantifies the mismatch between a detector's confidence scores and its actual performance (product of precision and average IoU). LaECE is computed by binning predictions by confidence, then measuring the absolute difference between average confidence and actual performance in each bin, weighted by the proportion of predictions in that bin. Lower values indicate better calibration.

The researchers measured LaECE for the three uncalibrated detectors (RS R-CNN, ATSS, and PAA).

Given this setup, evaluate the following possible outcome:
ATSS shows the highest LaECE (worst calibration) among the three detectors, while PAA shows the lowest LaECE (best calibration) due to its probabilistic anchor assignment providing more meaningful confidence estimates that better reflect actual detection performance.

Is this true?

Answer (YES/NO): NO